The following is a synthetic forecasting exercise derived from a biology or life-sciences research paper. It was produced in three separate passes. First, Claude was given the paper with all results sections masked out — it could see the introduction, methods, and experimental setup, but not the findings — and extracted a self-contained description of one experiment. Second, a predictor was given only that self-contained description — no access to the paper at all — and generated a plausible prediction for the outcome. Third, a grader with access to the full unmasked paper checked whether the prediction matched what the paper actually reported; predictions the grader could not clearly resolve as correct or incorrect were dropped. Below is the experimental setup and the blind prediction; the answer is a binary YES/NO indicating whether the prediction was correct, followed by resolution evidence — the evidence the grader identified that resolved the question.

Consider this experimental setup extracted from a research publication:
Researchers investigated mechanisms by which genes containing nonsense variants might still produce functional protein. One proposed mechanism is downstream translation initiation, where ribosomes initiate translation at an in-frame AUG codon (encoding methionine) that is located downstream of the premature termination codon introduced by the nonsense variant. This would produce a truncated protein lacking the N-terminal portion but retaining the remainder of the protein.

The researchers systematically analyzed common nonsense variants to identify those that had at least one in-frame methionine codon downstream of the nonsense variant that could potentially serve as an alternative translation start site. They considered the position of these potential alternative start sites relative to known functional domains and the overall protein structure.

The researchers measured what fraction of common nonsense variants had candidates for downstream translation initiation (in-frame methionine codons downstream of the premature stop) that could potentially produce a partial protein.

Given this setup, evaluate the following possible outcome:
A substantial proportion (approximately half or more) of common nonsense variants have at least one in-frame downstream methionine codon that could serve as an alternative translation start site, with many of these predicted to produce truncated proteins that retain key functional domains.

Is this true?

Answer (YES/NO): YES